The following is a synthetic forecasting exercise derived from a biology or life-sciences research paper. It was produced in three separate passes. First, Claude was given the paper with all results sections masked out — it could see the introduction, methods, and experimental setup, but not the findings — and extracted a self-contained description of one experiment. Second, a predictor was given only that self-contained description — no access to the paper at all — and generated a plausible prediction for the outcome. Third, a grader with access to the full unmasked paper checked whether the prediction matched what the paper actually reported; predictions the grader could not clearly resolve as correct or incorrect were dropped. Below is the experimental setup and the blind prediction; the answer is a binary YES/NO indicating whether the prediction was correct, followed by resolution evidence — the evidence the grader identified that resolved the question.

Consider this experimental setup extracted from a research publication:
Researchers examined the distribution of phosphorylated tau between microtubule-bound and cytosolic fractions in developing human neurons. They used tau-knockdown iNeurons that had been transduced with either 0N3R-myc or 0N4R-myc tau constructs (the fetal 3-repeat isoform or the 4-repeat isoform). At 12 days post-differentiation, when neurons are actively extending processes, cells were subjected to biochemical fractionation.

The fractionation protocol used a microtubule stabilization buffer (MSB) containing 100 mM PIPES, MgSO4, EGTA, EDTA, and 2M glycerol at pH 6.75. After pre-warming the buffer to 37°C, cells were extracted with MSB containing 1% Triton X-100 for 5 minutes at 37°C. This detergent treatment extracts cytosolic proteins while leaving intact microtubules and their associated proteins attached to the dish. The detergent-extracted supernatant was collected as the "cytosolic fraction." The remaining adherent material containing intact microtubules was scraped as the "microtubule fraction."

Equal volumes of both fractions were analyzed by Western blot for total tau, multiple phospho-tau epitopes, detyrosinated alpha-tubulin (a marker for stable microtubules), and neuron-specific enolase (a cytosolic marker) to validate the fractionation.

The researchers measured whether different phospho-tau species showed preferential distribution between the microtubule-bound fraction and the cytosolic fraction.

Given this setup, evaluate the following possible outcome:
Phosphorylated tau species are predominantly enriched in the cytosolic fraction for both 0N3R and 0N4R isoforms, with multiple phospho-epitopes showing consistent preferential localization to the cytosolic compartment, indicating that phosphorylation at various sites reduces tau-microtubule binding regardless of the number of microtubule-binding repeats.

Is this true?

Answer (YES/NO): NO